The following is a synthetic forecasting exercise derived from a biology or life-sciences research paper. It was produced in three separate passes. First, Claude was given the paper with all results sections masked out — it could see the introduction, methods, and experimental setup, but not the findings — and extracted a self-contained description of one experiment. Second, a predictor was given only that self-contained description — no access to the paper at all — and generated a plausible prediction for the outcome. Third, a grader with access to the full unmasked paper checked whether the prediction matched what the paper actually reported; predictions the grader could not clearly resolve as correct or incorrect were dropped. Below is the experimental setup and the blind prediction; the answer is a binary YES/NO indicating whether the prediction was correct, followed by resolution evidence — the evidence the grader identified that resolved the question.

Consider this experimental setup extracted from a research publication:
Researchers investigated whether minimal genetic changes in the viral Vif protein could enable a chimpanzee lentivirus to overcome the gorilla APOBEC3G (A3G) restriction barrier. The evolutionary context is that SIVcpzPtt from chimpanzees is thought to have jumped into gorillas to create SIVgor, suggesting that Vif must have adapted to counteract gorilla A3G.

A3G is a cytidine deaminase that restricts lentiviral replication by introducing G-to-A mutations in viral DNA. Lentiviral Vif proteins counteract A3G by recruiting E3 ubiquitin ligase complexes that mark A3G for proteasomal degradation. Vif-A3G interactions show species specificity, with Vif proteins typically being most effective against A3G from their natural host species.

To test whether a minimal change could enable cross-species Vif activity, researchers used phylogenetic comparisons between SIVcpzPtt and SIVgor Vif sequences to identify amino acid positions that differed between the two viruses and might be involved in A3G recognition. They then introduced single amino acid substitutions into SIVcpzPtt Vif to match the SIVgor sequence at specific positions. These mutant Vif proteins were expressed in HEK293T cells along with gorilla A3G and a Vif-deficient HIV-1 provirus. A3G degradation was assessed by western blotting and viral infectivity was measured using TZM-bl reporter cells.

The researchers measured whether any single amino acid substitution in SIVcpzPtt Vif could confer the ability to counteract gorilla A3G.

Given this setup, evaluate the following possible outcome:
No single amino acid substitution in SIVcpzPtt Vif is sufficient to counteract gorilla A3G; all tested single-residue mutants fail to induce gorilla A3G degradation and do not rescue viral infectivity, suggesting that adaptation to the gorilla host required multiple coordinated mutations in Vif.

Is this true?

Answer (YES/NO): NO